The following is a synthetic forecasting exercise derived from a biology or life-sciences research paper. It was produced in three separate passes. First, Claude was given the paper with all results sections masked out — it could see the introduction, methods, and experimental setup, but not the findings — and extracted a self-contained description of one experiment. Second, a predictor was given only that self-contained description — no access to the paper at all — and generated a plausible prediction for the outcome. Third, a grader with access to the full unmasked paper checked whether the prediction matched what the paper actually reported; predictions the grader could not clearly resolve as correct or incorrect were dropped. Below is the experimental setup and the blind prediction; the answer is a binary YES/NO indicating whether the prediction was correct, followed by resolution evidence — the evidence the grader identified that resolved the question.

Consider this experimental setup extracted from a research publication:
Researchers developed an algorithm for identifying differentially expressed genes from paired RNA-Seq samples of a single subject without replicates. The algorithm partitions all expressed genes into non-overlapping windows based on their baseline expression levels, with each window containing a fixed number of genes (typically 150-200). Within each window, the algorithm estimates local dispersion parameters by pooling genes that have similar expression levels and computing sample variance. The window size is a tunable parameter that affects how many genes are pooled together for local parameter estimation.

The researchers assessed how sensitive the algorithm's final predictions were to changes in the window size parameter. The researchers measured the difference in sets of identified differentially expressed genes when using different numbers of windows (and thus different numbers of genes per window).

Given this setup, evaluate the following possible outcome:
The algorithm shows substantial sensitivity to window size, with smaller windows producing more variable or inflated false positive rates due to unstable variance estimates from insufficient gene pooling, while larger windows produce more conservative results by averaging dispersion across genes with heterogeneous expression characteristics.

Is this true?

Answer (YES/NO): NO